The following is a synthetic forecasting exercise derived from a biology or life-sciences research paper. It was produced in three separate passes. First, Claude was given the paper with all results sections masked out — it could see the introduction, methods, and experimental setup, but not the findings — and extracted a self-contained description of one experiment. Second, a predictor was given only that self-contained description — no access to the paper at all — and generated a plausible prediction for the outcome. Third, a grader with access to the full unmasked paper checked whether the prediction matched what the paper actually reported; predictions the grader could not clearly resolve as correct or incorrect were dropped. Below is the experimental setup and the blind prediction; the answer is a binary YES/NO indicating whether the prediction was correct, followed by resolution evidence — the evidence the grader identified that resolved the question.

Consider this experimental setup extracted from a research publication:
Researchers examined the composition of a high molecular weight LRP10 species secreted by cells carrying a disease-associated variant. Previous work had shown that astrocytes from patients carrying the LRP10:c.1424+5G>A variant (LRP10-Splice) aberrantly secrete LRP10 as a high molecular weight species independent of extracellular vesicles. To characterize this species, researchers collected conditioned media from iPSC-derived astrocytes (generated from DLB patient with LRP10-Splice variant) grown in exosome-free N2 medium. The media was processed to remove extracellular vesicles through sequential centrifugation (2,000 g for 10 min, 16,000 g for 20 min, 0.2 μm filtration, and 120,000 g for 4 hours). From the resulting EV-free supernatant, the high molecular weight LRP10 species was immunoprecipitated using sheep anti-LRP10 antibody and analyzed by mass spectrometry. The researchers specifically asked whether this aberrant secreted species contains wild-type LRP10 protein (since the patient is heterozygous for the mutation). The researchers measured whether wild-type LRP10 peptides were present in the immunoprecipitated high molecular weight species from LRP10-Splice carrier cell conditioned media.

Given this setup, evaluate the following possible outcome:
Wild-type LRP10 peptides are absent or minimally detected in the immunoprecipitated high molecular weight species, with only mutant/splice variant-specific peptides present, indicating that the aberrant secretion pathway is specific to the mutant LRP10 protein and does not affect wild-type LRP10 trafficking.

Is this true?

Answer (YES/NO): NO